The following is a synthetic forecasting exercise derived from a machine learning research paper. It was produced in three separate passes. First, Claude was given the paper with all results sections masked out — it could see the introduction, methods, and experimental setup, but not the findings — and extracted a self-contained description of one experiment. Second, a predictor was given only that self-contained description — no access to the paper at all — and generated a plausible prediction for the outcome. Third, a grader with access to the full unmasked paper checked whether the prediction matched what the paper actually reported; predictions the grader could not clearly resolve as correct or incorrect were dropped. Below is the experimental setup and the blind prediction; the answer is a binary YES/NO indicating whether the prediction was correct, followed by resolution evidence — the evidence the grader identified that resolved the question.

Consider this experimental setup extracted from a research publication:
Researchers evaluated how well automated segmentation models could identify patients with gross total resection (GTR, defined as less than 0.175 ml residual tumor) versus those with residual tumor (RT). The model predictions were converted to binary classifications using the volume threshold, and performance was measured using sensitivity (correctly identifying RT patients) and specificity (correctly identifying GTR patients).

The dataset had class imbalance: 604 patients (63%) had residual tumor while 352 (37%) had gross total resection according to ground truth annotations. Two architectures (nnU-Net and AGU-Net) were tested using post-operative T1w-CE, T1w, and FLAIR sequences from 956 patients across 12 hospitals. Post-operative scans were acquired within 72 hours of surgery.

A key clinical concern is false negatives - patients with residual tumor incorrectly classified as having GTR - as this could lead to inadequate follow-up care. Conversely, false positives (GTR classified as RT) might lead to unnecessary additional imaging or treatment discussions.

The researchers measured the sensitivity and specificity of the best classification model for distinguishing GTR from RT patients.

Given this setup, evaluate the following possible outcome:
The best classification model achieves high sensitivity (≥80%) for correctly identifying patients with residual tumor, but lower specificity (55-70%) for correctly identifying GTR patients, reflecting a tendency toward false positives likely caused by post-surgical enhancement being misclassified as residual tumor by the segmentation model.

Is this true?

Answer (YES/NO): NO